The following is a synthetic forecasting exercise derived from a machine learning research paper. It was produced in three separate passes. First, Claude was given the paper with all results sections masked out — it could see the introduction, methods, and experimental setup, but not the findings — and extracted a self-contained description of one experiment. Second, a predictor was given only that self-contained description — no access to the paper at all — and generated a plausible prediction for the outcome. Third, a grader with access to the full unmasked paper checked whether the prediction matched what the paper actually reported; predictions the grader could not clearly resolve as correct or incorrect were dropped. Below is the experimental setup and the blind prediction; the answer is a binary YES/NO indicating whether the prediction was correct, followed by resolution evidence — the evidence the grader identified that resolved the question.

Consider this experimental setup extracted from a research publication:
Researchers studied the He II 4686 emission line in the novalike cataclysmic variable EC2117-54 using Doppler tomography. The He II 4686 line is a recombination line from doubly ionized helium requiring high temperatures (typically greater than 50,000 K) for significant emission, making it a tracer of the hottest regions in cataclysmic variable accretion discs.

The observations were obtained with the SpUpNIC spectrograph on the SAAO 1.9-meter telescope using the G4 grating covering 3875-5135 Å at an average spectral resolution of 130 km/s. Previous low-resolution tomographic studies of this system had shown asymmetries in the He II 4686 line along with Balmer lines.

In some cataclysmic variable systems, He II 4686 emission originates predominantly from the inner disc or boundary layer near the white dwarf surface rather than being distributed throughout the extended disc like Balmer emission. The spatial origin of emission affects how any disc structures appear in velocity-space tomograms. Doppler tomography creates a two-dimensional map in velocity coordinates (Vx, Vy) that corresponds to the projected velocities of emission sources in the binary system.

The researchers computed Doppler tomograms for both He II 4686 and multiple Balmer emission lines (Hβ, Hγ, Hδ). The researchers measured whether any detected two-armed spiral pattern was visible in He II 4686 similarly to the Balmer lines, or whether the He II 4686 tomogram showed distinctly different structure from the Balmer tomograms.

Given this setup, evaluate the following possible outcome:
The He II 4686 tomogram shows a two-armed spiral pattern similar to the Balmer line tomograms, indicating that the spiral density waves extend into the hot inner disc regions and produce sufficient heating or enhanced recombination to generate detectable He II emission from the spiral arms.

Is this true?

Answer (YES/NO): NO